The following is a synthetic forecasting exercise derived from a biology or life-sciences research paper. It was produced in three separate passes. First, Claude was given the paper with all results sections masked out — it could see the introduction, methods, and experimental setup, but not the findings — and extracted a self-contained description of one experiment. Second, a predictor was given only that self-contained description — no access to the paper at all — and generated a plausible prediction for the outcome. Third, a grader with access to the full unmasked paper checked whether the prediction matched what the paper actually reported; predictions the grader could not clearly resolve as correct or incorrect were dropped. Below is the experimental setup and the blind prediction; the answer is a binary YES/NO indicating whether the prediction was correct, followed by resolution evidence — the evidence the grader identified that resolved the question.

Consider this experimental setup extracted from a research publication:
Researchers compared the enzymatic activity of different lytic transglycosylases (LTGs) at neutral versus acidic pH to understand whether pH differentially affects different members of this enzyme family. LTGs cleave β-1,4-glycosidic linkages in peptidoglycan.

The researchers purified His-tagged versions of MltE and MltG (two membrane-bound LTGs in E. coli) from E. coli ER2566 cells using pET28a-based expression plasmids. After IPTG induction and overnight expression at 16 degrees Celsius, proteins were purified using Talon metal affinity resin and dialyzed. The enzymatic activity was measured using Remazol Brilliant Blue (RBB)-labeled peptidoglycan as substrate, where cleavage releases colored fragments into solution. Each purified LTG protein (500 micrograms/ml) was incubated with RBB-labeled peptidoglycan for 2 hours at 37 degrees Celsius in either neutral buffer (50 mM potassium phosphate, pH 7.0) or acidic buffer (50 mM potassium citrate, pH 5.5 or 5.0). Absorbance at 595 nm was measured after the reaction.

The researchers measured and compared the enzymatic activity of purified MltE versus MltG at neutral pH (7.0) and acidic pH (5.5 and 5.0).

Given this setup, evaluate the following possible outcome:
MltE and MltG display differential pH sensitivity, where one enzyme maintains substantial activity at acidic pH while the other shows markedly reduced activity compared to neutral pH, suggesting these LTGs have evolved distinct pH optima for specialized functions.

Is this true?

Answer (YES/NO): NO